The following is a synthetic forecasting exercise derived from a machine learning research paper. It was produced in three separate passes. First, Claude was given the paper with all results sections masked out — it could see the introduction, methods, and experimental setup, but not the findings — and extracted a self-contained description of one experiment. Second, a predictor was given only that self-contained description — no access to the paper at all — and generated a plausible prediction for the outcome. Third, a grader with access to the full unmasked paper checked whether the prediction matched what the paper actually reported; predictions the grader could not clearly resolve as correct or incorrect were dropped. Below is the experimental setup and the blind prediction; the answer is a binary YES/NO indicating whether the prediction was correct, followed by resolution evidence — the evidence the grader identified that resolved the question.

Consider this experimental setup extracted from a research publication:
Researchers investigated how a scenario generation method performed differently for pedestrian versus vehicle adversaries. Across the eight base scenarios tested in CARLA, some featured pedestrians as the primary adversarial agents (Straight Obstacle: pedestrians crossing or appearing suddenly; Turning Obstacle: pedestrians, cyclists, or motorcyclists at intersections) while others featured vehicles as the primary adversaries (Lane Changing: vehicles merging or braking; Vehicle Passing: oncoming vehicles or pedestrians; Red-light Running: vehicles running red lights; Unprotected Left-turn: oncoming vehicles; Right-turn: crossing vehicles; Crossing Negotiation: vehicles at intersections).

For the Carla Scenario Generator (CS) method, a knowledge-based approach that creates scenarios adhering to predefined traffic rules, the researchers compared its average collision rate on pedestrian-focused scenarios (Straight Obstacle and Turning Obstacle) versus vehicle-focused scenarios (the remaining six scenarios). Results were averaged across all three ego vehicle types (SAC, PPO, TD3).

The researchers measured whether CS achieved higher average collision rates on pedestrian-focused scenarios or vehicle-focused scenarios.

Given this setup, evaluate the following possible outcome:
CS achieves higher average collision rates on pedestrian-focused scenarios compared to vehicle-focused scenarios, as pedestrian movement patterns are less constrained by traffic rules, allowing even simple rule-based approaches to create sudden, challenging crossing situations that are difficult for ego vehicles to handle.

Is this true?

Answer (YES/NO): NO